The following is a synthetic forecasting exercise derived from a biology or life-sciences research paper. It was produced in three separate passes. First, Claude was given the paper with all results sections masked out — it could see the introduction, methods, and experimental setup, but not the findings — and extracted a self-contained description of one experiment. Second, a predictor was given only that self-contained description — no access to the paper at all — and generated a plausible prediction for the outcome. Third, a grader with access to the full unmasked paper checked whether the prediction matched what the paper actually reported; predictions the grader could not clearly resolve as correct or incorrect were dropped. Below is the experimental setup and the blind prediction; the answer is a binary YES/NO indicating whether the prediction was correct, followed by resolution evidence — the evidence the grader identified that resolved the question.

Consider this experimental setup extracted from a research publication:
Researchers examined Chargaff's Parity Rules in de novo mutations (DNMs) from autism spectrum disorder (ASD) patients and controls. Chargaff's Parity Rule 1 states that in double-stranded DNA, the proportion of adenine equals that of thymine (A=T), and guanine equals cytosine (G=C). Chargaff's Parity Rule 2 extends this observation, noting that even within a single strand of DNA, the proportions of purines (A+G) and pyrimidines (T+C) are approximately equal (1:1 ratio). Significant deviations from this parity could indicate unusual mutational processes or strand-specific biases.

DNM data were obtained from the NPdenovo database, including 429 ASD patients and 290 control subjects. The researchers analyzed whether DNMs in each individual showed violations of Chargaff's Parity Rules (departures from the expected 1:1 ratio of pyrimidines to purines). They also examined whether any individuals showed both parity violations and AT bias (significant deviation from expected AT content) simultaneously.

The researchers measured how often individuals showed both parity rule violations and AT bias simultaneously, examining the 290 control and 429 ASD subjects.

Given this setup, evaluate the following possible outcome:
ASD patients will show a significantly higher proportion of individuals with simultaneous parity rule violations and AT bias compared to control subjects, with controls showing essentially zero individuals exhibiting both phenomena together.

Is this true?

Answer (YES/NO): NO